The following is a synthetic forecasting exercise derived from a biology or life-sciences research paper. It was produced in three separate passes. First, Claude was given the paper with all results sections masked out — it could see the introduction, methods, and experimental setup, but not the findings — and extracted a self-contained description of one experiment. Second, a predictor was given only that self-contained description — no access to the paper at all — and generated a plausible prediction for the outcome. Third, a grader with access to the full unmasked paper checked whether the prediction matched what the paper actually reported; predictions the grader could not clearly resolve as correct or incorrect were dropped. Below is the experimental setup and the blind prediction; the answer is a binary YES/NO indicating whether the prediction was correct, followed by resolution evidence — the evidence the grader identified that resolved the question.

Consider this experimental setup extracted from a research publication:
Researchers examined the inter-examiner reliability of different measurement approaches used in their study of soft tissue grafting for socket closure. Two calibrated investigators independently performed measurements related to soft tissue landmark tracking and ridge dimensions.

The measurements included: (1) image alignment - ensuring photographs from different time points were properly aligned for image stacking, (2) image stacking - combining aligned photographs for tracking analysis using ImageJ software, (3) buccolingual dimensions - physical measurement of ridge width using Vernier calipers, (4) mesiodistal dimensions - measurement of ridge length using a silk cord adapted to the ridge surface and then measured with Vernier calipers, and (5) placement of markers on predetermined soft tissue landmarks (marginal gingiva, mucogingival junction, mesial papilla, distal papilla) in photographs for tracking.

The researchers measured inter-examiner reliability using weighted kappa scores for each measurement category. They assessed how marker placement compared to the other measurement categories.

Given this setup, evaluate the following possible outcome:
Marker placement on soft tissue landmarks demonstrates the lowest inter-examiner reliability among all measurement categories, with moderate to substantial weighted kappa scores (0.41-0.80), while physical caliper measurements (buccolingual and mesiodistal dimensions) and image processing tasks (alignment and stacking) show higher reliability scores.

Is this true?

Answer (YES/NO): NO